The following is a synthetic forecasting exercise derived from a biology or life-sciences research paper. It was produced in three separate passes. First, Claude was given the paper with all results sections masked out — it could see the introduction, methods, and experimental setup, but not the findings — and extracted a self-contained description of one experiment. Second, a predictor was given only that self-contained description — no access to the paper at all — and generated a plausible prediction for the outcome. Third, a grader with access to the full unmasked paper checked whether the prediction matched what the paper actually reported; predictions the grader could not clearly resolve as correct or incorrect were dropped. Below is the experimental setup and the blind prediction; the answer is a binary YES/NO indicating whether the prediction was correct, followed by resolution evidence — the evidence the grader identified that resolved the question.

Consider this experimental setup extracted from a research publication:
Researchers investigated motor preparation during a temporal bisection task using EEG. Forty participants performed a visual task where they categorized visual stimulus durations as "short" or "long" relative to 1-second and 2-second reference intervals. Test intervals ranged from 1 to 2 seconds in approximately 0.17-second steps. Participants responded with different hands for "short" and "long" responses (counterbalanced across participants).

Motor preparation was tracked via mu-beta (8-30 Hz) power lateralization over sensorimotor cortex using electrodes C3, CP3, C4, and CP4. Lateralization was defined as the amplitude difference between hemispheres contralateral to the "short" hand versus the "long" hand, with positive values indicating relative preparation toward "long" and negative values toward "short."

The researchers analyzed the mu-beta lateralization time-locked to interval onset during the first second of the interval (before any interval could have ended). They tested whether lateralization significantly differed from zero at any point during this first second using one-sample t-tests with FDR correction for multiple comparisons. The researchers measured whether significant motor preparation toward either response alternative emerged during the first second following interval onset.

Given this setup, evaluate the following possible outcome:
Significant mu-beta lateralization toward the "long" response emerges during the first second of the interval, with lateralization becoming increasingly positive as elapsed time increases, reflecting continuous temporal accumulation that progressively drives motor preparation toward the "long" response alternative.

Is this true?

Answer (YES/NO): NO